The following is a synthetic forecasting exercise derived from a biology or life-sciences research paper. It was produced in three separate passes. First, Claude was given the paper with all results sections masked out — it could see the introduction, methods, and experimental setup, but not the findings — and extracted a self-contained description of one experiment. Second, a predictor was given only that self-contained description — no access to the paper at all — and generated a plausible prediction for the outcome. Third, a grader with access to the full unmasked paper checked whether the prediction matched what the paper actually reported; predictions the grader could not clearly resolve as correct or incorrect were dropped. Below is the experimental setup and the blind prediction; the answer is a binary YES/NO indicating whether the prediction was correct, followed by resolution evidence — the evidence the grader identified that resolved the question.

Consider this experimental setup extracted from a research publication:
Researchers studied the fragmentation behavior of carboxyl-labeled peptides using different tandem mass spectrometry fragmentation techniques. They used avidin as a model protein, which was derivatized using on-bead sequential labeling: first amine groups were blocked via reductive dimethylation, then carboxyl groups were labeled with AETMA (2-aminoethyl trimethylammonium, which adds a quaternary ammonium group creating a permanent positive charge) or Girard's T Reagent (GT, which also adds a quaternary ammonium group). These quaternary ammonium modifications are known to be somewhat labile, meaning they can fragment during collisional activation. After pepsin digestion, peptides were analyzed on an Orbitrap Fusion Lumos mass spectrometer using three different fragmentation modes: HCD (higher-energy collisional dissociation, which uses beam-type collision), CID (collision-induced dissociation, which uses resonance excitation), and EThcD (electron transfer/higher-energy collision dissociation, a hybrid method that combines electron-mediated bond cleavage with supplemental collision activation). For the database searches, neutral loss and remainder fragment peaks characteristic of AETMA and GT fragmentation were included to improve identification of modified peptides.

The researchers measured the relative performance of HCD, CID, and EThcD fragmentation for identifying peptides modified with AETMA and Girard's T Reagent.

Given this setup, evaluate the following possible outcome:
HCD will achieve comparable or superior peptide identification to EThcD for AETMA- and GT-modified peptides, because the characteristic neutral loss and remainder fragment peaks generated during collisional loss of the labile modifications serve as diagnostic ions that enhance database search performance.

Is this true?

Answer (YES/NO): NO